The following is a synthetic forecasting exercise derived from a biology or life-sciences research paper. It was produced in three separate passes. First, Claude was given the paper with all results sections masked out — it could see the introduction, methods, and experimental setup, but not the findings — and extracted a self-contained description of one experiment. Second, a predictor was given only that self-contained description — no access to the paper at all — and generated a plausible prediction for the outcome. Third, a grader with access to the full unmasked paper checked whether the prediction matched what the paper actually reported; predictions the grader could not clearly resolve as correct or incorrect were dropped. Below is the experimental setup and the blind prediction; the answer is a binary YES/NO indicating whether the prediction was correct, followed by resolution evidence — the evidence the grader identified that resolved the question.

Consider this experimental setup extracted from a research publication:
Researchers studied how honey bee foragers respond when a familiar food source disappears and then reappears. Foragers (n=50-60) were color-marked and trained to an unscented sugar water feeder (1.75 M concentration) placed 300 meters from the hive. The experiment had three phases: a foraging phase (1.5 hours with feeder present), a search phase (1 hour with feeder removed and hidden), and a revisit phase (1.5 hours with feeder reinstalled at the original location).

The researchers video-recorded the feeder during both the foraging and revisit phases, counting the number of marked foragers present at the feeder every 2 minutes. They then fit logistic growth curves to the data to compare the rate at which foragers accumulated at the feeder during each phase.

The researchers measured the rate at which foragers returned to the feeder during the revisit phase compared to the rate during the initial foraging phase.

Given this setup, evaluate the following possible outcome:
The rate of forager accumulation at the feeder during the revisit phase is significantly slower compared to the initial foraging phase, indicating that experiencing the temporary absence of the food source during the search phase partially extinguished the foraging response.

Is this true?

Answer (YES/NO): NO